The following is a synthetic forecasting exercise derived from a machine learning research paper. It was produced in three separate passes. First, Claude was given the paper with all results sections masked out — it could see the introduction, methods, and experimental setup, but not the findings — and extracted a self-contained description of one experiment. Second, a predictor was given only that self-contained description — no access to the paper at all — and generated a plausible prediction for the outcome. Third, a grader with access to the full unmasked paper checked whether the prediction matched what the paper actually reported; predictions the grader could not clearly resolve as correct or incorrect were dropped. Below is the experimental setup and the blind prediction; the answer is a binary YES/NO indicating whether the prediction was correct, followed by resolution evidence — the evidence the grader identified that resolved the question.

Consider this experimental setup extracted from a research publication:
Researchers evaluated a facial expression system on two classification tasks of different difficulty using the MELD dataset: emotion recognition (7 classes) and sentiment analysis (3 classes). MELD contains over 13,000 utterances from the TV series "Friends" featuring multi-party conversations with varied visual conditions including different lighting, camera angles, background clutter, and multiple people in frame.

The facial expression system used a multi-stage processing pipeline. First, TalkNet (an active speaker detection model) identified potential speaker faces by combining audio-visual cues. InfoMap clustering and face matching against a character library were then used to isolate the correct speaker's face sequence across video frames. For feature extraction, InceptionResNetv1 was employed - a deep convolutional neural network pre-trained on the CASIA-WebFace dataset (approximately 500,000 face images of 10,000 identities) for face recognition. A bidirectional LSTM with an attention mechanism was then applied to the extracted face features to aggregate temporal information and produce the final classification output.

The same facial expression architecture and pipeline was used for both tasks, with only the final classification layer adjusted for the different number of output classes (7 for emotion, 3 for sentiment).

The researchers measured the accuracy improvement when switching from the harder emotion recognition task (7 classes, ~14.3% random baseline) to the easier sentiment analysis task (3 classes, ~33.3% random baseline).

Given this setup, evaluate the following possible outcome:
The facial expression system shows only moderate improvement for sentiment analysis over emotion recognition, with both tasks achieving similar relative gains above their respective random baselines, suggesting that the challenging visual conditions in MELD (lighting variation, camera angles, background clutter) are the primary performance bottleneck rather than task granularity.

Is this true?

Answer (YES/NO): NO